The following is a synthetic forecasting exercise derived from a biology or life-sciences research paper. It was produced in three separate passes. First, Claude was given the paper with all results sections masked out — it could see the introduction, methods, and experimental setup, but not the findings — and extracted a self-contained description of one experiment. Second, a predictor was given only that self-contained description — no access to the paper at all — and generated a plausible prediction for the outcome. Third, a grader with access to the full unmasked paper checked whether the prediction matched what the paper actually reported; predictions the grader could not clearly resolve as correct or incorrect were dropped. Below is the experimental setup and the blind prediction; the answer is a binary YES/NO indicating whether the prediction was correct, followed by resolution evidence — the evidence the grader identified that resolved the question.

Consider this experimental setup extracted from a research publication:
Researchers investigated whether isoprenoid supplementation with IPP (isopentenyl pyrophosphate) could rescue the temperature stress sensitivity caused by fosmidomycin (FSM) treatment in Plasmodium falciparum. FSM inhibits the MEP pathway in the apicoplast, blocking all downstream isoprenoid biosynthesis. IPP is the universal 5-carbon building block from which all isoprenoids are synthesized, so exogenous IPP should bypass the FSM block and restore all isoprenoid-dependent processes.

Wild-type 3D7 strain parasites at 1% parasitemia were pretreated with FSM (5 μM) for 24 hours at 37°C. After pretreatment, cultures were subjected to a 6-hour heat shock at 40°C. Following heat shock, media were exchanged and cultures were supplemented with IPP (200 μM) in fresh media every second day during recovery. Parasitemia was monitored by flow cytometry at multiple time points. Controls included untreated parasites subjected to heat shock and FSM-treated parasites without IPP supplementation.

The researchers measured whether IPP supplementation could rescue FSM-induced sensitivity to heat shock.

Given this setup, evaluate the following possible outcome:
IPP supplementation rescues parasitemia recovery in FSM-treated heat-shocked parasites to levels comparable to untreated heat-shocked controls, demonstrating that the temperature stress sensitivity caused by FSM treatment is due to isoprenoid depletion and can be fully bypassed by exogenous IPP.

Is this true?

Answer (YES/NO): YES